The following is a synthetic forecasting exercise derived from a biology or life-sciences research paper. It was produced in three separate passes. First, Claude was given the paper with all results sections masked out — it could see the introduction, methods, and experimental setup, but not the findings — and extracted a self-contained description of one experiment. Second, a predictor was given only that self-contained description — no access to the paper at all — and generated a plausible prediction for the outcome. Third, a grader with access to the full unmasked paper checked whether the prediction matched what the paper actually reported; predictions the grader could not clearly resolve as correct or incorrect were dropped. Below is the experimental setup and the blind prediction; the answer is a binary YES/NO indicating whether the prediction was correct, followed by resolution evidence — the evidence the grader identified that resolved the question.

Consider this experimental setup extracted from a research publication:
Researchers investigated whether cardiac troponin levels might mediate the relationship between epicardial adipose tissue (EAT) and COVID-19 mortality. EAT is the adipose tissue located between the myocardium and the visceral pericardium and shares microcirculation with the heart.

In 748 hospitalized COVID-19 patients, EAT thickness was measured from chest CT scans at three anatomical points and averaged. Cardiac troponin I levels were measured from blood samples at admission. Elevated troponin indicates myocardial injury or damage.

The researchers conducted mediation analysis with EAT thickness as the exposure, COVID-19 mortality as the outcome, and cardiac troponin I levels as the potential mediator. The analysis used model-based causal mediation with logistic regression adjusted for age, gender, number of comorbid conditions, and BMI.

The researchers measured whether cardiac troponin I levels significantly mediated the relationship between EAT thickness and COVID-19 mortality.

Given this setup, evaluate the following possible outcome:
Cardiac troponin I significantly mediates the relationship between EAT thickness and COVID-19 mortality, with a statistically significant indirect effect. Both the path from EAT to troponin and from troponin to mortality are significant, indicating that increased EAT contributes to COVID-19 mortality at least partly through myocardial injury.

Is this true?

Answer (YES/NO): YES